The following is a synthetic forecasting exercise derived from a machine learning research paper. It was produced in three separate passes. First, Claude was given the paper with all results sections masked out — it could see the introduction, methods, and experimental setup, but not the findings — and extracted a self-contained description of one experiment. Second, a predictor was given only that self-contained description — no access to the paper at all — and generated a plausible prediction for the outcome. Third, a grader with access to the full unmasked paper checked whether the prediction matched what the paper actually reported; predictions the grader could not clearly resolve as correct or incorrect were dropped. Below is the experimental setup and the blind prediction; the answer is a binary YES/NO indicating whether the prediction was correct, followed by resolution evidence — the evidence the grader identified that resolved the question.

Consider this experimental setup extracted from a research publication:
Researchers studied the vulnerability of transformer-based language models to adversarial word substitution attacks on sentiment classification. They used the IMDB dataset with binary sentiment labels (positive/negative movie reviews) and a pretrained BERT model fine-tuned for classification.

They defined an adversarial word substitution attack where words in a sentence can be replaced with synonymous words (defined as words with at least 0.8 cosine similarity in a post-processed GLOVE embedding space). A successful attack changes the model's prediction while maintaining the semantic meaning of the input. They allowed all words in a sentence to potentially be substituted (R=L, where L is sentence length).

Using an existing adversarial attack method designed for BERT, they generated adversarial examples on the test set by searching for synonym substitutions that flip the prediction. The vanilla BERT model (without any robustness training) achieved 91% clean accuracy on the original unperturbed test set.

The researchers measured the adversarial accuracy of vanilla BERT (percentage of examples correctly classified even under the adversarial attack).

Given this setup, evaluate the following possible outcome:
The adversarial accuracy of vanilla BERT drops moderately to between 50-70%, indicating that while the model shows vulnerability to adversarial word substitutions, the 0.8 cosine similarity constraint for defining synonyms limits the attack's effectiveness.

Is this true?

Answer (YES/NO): NO